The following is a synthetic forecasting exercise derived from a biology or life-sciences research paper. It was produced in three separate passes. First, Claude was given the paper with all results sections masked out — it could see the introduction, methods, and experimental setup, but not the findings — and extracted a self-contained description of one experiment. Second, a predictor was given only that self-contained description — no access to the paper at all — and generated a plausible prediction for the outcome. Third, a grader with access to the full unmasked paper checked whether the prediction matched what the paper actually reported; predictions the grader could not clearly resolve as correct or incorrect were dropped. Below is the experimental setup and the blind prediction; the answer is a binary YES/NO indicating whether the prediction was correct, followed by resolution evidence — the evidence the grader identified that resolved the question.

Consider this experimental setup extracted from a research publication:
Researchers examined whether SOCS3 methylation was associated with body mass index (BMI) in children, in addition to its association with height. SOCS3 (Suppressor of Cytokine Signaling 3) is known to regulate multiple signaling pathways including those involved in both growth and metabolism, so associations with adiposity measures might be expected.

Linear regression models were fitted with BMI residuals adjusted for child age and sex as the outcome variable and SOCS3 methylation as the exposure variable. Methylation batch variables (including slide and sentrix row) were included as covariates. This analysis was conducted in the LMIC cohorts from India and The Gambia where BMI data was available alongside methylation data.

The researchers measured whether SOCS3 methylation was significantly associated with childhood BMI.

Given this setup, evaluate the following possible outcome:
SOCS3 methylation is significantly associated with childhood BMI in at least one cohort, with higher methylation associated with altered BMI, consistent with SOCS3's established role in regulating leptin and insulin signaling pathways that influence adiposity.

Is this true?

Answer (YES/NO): YES